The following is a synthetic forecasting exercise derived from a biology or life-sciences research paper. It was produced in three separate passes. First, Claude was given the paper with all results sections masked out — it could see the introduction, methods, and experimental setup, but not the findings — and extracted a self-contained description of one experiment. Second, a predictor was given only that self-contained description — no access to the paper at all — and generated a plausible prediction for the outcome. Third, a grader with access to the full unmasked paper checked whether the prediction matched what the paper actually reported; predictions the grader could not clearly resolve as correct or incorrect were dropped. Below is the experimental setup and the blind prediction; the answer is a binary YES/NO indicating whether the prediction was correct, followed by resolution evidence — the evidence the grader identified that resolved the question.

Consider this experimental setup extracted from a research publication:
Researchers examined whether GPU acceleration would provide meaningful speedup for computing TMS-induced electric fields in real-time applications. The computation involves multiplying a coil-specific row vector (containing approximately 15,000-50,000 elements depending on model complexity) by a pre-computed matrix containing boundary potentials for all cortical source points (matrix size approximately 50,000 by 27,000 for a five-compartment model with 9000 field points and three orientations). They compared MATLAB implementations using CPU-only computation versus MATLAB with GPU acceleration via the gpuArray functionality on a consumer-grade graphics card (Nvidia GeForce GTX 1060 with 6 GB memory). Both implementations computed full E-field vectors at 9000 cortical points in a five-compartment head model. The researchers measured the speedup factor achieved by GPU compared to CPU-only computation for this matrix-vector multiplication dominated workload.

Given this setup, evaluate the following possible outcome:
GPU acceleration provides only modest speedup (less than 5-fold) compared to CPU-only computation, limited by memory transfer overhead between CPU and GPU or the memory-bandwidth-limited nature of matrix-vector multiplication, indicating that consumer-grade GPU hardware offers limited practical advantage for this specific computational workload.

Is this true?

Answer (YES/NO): NO